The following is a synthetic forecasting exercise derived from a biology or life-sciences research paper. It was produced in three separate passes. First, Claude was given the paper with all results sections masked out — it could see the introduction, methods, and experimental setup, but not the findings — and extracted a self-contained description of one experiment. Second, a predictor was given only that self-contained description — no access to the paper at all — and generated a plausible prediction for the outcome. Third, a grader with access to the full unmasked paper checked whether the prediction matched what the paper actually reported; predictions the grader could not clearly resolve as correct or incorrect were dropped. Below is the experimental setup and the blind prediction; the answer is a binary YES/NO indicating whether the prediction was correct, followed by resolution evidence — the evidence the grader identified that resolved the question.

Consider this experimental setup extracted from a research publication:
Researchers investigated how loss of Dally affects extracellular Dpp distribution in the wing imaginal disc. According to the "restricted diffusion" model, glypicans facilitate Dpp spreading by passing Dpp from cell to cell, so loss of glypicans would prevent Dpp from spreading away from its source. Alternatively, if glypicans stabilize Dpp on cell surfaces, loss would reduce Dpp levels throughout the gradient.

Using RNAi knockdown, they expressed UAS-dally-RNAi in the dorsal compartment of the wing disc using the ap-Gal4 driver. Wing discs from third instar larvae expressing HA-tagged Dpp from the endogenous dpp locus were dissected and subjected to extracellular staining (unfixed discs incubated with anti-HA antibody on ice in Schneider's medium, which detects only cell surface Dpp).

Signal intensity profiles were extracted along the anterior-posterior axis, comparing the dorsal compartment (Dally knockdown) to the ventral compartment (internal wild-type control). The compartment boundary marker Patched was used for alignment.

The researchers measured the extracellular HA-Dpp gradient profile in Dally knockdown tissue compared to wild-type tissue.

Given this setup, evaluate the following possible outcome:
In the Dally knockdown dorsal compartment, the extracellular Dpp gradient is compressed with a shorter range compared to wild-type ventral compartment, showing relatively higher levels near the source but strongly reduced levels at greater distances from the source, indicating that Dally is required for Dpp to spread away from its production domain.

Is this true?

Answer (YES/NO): NO